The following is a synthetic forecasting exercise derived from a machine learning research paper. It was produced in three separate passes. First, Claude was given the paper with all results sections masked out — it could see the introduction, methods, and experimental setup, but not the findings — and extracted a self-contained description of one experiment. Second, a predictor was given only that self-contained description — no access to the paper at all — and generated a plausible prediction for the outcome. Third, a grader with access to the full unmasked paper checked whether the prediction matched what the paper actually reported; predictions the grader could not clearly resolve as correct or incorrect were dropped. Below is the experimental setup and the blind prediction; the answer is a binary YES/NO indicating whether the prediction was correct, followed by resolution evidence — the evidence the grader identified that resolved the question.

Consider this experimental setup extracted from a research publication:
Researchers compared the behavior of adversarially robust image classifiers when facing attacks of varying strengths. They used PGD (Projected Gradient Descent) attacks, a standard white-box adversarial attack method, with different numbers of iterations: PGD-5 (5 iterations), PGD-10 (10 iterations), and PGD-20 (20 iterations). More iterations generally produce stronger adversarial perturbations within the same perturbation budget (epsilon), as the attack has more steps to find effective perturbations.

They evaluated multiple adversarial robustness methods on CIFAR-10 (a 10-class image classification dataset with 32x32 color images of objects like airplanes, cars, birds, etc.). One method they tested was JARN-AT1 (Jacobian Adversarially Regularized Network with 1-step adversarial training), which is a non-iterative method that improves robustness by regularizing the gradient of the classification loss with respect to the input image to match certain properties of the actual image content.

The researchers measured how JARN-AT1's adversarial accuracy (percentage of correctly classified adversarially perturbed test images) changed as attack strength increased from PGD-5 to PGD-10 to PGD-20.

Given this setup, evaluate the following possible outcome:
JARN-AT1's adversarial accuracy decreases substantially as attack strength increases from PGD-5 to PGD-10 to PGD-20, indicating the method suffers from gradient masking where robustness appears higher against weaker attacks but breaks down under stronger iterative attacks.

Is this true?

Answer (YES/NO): YES